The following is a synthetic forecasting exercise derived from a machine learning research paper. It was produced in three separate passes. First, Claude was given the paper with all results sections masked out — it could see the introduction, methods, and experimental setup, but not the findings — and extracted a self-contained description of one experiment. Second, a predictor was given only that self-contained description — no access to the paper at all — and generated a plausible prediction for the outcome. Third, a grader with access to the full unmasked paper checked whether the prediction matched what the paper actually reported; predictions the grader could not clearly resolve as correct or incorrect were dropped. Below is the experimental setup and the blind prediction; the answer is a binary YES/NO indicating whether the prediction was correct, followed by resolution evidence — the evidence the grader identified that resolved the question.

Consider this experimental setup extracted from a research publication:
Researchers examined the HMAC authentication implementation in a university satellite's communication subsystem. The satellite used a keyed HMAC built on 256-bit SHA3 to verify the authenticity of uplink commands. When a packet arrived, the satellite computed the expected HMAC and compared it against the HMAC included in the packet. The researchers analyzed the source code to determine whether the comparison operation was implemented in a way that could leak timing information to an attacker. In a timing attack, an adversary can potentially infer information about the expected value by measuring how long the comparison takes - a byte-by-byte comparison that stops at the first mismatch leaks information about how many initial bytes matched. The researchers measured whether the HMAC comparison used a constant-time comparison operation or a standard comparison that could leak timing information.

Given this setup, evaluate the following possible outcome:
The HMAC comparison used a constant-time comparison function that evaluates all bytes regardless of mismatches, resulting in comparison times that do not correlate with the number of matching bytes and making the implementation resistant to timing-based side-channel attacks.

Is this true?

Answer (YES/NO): NO